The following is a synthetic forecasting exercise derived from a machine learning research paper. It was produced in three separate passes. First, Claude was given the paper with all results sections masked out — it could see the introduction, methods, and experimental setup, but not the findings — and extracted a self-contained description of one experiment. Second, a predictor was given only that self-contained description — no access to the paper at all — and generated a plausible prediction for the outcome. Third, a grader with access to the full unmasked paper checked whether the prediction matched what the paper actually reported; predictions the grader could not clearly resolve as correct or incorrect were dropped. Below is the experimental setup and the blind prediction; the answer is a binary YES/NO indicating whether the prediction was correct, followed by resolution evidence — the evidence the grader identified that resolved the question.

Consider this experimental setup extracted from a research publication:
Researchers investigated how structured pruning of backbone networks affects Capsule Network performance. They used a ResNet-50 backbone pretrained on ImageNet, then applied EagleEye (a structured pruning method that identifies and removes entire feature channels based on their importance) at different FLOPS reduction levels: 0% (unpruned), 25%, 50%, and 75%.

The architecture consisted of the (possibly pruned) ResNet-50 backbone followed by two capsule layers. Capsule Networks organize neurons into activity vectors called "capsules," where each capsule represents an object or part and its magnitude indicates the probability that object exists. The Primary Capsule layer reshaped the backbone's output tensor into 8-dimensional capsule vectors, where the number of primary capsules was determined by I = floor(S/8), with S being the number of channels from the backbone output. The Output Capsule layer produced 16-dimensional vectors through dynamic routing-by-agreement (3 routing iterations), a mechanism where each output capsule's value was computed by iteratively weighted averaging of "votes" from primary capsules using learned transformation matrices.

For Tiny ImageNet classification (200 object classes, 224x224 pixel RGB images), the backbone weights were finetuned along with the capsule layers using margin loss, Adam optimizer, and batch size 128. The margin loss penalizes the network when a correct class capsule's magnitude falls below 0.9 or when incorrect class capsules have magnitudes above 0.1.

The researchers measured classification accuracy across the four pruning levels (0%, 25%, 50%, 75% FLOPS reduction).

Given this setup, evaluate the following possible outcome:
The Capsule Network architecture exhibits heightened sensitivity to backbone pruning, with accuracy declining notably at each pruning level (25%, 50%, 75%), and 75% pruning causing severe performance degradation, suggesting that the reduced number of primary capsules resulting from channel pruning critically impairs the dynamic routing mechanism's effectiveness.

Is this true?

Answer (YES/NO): NO